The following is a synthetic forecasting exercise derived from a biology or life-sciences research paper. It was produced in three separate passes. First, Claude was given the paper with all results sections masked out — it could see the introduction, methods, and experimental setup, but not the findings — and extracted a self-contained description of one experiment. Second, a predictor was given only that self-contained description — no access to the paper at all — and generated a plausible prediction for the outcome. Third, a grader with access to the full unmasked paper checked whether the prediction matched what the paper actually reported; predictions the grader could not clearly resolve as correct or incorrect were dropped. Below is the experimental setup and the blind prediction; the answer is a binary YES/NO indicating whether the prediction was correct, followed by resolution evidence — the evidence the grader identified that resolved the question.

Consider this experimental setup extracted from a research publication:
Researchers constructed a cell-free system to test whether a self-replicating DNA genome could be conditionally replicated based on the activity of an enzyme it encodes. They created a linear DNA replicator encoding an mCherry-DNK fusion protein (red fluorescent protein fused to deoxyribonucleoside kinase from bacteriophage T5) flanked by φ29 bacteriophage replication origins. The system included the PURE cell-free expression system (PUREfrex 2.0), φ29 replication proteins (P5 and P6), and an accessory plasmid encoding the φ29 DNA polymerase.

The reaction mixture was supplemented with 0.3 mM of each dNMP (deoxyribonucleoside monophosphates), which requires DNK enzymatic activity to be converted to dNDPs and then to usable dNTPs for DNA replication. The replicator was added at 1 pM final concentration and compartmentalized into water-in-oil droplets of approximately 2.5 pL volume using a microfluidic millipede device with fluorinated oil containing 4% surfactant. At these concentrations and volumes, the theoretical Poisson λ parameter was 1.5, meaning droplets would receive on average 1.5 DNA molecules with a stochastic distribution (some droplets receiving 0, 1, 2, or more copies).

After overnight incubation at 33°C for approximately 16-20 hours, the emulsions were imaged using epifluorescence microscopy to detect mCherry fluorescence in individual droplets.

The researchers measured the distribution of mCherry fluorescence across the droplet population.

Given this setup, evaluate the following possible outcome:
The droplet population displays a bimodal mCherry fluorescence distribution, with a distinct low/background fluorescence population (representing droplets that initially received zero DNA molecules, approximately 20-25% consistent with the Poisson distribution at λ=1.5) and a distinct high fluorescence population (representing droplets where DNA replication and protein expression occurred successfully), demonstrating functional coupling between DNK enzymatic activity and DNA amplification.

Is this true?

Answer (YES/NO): NO